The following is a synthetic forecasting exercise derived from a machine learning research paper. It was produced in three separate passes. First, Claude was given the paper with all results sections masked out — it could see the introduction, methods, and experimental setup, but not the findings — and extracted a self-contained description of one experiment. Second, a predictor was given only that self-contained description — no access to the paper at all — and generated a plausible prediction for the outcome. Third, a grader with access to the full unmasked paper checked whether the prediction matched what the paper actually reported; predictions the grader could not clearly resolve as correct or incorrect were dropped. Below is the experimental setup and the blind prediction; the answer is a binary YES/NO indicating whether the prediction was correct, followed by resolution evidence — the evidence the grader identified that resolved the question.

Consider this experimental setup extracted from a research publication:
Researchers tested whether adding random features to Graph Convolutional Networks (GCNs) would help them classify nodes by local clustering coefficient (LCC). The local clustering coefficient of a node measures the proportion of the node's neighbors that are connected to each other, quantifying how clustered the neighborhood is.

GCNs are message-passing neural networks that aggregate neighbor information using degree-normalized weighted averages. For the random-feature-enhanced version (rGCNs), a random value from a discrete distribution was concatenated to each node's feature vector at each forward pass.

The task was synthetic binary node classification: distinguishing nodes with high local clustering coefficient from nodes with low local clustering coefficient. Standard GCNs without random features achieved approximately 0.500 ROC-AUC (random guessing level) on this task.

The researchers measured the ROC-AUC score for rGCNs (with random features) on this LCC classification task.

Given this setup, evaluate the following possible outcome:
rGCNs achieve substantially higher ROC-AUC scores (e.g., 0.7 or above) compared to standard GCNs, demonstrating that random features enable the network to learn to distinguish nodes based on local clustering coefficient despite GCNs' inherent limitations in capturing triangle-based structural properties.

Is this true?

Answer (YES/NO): YES